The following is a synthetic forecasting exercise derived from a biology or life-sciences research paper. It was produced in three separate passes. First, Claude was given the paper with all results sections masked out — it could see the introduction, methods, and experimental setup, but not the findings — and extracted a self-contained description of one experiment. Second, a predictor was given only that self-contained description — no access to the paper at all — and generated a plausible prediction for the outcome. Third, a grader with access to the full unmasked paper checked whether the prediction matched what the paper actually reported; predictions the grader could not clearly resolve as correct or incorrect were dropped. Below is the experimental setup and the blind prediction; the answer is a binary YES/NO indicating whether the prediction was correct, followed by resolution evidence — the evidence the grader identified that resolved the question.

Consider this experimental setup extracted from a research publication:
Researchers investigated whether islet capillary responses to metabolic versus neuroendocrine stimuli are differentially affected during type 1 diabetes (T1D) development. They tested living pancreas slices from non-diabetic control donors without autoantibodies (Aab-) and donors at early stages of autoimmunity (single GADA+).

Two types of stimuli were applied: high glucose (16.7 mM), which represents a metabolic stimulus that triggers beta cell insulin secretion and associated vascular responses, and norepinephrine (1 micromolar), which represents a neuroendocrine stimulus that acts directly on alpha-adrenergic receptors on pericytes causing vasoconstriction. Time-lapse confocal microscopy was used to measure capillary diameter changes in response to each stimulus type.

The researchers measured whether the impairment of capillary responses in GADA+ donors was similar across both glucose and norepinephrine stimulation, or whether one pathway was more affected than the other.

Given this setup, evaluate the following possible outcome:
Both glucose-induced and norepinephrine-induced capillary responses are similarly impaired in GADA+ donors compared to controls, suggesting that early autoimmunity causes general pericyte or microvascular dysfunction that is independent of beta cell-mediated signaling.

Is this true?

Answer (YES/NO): YES